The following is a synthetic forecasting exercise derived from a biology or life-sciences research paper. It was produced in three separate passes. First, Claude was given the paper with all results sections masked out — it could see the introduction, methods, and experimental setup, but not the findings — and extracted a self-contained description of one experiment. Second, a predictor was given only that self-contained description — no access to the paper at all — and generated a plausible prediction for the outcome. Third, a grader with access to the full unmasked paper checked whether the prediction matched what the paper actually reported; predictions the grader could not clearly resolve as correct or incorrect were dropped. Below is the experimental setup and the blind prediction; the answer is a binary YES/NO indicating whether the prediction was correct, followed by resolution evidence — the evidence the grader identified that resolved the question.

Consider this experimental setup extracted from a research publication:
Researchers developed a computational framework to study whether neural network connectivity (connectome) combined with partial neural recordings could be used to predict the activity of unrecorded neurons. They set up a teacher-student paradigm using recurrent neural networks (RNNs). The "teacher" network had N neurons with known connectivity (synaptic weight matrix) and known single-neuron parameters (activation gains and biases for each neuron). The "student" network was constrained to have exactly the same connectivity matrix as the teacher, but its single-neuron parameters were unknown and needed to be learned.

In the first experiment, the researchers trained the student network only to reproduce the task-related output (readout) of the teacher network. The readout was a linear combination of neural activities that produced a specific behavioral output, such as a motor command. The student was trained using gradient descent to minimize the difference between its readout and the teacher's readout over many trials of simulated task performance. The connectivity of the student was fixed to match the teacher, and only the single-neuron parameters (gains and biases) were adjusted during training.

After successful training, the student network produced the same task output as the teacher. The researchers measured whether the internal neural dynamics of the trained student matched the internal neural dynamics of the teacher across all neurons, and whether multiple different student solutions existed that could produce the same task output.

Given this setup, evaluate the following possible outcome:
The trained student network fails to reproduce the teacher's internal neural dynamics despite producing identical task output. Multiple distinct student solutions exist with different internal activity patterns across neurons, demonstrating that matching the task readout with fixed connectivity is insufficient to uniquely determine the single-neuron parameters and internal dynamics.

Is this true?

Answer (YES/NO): YES